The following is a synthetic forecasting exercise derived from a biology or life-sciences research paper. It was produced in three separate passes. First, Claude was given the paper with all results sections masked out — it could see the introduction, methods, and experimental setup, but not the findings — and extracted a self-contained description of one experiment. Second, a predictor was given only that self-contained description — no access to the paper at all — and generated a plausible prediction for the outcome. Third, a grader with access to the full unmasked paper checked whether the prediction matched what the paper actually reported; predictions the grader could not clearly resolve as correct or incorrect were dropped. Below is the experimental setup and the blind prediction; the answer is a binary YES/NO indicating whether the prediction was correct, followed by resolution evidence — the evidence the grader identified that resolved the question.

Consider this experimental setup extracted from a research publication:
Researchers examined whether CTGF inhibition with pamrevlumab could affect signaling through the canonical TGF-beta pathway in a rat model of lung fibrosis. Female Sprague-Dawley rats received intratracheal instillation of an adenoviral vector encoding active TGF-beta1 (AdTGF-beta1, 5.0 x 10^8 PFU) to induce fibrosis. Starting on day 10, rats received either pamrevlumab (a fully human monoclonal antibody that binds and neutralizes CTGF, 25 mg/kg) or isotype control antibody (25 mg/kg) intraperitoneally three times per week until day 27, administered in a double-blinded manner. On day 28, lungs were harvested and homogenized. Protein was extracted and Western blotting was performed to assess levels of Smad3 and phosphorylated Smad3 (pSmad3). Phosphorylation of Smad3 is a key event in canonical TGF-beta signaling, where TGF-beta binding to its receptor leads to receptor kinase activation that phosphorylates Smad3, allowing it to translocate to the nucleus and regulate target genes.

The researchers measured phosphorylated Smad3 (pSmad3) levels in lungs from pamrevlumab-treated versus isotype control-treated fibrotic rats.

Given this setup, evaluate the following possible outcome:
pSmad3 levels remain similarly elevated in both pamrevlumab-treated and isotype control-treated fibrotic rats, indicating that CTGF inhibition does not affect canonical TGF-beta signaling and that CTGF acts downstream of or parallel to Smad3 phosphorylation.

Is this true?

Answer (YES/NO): NO